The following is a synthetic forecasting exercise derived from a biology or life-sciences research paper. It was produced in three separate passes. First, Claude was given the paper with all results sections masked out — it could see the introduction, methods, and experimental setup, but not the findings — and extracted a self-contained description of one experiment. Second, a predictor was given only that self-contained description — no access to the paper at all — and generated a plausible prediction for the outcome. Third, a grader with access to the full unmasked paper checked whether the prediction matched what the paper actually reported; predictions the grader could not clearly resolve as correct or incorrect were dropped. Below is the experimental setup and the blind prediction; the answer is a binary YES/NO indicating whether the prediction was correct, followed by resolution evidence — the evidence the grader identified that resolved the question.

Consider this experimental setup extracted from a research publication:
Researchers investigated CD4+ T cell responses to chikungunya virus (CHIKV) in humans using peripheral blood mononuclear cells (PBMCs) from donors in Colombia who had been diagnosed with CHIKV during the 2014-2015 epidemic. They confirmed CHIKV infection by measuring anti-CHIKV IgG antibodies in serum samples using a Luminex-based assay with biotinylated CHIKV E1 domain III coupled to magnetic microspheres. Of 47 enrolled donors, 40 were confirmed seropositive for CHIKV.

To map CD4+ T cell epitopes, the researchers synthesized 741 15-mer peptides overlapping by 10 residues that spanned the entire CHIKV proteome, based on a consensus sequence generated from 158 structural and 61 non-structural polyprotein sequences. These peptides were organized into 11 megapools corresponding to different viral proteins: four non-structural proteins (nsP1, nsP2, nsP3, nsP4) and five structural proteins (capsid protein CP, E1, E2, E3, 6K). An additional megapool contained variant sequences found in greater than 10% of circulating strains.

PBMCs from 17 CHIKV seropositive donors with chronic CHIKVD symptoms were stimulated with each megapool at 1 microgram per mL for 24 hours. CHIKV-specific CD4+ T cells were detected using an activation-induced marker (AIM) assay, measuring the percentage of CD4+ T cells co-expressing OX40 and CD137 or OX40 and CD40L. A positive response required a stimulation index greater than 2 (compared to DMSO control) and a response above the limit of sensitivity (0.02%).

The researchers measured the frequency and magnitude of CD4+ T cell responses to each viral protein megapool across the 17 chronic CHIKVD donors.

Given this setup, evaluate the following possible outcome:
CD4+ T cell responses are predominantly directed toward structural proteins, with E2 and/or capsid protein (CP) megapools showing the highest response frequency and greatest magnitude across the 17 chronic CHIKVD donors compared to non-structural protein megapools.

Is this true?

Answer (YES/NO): NO